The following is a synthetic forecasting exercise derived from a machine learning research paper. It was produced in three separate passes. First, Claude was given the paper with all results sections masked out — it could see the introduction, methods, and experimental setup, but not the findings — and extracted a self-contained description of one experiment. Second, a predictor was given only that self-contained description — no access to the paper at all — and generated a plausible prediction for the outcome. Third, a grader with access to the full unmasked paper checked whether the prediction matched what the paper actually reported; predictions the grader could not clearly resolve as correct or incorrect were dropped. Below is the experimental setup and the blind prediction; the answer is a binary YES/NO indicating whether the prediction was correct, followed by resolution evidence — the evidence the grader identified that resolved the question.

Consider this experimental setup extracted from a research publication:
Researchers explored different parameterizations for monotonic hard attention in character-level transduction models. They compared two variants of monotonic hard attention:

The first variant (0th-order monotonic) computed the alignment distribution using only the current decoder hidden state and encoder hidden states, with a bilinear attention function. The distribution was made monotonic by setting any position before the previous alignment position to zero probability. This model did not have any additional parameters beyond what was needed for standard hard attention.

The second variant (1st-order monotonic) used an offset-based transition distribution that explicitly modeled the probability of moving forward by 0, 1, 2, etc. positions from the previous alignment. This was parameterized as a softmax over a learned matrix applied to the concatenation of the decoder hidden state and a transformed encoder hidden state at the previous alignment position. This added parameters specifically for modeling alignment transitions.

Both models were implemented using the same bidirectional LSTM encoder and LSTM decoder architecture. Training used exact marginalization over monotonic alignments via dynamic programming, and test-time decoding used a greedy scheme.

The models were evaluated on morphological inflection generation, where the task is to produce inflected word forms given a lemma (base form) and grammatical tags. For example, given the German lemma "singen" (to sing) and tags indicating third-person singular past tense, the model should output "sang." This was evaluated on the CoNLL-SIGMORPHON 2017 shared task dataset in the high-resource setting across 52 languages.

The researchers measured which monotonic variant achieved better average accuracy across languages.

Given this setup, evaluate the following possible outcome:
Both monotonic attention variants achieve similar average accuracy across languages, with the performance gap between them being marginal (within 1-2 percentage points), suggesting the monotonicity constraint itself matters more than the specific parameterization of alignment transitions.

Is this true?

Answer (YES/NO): YES